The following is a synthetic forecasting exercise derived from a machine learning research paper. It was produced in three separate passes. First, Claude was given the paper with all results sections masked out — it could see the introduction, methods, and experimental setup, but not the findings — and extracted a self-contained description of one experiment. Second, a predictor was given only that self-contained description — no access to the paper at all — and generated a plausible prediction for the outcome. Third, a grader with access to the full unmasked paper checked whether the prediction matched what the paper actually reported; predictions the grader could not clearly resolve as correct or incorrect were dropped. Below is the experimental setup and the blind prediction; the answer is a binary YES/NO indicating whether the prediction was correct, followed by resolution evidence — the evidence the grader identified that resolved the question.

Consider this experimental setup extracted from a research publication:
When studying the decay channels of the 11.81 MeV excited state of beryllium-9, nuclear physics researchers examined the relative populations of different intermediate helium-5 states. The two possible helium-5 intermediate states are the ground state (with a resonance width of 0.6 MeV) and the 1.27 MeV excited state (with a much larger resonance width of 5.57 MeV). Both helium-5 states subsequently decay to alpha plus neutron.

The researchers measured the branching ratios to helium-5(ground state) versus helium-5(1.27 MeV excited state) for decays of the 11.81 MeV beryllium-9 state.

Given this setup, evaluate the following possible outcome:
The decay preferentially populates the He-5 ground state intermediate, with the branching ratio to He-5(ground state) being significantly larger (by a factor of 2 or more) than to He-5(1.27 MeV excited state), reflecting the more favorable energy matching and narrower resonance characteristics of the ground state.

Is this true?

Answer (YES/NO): NO